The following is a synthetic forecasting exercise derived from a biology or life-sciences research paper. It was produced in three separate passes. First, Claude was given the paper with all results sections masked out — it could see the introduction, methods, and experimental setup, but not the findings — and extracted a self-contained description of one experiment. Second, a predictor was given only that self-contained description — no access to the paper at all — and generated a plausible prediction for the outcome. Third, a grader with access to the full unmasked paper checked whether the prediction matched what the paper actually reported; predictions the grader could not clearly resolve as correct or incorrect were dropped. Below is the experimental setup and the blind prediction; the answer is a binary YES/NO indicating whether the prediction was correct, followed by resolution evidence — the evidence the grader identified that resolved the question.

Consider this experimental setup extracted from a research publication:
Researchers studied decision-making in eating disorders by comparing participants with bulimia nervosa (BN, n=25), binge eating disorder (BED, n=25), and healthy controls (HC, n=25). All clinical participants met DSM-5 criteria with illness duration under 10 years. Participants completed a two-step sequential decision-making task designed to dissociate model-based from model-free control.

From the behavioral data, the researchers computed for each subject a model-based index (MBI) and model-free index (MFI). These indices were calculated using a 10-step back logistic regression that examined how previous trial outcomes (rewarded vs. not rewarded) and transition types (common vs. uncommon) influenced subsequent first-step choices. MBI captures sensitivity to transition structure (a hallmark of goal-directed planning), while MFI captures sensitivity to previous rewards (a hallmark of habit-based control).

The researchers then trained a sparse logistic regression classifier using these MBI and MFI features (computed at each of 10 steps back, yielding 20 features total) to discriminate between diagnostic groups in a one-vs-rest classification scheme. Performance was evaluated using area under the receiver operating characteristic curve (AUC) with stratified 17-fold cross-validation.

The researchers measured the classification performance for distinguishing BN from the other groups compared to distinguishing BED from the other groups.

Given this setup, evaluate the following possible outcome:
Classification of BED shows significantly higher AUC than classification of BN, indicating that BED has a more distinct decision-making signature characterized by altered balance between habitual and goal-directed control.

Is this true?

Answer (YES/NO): NO